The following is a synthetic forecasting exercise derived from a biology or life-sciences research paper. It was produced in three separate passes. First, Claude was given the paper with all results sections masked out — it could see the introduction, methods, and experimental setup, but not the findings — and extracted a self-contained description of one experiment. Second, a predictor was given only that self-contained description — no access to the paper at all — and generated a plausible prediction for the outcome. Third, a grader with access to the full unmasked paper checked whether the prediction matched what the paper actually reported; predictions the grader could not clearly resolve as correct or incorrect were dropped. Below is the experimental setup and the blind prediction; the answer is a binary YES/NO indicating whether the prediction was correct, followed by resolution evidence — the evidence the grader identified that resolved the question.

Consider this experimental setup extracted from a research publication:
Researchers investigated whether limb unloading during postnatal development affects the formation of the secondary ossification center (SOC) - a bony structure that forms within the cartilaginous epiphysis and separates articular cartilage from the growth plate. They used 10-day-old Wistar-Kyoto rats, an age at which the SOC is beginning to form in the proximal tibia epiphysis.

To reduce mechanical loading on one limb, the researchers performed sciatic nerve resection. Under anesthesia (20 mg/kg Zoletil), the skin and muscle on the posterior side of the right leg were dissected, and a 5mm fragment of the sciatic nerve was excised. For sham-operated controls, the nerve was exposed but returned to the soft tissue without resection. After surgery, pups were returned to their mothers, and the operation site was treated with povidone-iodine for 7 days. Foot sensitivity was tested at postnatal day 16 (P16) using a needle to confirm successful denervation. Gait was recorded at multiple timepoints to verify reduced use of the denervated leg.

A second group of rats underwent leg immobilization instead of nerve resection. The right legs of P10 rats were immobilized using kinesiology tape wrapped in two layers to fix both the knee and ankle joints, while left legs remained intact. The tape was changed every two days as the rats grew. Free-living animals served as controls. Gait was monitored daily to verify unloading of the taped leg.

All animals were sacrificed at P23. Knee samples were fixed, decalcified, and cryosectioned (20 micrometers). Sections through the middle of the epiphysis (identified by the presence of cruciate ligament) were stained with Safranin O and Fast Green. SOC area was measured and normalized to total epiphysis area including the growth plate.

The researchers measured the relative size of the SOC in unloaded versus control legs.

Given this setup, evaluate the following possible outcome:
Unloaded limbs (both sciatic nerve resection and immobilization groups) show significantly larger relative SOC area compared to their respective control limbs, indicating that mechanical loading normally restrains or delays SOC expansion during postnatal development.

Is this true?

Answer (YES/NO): NO